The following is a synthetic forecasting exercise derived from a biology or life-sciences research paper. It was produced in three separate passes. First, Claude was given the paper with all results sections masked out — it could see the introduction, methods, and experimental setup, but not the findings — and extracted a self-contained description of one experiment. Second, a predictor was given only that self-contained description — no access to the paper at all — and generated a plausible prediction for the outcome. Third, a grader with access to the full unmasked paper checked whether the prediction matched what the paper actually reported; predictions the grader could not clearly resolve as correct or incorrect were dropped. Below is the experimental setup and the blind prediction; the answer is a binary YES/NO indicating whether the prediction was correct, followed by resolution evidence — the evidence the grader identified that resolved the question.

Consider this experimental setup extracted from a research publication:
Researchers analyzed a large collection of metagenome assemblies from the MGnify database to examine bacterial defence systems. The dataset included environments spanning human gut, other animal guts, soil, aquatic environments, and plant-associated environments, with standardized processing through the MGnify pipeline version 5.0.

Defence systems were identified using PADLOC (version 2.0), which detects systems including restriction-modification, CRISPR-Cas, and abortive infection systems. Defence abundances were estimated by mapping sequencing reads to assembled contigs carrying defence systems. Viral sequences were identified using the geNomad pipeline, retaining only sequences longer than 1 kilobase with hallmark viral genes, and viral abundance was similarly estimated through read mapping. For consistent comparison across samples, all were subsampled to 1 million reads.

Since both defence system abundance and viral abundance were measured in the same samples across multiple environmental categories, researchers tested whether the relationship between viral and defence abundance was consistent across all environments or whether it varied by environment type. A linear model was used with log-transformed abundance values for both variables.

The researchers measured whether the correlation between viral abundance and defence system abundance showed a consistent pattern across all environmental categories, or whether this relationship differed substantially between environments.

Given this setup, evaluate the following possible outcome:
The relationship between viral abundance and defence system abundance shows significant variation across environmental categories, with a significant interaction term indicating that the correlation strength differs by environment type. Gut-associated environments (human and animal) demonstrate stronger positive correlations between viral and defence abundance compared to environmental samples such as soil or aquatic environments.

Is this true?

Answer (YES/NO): NO